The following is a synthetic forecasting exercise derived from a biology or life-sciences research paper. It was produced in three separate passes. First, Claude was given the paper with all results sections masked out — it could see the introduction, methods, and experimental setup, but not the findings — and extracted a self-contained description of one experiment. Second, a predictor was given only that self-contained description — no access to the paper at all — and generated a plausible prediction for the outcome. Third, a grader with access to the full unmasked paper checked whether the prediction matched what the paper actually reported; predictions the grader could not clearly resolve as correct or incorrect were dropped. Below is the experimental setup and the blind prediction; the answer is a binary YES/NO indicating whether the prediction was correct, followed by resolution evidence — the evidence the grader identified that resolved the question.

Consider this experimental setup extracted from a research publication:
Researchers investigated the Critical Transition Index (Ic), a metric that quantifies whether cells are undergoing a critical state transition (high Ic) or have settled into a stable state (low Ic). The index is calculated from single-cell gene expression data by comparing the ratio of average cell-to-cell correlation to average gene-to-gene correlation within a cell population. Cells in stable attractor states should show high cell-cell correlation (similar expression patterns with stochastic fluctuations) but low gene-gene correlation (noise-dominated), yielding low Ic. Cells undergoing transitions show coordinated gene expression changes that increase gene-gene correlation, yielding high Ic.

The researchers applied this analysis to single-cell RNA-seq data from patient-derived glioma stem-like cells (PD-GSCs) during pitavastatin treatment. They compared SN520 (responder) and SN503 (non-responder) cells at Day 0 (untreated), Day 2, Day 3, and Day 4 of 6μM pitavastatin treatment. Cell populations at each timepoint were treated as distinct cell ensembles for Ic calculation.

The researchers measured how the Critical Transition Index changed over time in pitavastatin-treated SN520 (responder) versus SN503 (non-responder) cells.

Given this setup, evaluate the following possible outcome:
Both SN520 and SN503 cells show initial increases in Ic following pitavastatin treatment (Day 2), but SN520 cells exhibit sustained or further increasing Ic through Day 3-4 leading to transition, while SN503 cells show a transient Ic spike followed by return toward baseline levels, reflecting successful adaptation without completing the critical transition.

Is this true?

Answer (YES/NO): NO